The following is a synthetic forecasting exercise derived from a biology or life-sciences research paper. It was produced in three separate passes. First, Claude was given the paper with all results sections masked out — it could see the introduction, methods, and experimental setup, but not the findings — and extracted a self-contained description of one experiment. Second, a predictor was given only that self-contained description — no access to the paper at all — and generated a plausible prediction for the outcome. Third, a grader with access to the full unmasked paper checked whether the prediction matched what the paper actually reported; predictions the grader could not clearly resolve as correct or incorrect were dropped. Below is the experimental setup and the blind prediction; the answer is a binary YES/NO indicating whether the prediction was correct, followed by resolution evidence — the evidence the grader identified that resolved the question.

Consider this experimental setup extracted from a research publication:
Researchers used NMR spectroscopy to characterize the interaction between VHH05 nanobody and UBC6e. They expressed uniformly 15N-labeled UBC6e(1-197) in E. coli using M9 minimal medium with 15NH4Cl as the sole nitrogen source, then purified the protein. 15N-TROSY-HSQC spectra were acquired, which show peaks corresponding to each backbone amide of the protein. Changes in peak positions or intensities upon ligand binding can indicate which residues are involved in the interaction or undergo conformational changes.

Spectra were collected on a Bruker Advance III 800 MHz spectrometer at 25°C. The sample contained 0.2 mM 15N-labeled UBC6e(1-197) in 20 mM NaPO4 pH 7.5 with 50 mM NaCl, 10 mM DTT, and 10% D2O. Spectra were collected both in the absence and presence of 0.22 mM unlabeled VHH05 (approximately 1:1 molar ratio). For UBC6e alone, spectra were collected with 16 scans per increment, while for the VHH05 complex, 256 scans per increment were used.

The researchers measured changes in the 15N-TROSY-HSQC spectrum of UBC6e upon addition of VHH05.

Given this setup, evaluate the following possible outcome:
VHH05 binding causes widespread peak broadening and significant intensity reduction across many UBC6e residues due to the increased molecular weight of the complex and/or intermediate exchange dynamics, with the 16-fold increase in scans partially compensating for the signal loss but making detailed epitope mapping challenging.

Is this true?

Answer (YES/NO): NO